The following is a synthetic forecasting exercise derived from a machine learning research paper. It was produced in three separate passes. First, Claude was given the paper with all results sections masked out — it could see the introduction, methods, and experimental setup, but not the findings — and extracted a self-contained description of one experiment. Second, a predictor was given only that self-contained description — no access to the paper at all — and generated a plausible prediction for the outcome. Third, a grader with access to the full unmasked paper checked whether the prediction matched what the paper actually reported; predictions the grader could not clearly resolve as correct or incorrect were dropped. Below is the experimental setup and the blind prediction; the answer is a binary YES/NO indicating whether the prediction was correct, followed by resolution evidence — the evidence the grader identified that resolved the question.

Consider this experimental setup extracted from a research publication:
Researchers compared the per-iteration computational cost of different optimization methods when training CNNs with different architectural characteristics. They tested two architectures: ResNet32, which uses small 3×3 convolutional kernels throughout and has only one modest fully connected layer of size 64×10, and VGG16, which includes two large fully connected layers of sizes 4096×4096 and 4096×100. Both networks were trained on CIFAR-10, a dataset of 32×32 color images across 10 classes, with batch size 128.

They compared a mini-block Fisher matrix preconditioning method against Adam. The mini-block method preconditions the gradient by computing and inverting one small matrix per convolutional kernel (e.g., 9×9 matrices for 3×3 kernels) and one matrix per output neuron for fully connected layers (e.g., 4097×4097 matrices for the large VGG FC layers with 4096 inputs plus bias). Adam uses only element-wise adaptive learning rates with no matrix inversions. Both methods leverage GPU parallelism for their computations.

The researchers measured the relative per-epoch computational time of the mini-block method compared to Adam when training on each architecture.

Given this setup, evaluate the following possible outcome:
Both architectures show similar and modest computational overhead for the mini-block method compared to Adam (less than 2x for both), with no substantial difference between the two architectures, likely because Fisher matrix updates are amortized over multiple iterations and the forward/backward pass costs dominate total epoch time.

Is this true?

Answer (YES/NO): NO